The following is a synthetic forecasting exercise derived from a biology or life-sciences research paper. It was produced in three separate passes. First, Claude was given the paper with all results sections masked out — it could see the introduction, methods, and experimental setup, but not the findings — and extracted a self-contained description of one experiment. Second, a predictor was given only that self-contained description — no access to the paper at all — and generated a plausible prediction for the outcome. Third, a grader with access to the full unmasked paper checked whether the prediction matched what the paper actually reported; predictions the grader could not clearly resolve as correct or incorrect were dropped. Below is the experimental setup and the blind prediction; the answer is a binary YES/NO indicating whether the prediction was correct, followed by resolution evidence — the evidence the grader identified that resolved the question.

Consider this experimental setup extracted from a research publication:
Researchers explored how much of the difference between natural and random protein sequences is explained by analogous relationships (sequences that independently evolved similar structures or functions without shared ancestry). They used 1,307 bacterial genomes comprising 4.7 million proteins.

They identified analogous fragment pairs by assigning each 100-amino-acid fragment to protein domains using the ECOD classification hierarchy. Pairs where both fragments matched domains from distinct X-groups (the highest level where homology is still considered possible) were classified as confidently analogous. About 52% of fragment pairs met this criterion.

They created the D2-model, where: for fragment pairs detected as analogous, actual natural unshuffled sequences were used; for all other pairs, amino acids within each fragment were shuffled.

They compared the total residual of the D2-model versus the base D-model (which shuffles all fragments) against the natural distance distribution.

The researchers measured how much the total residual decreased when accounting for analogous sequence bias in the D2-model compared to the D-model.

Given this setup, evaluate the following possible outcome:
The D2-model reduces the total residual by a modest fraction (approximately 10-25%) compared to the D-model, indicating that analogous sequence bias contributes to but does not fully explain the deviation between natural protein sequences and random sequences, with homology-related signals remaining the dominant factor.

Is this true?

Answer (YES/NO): NO